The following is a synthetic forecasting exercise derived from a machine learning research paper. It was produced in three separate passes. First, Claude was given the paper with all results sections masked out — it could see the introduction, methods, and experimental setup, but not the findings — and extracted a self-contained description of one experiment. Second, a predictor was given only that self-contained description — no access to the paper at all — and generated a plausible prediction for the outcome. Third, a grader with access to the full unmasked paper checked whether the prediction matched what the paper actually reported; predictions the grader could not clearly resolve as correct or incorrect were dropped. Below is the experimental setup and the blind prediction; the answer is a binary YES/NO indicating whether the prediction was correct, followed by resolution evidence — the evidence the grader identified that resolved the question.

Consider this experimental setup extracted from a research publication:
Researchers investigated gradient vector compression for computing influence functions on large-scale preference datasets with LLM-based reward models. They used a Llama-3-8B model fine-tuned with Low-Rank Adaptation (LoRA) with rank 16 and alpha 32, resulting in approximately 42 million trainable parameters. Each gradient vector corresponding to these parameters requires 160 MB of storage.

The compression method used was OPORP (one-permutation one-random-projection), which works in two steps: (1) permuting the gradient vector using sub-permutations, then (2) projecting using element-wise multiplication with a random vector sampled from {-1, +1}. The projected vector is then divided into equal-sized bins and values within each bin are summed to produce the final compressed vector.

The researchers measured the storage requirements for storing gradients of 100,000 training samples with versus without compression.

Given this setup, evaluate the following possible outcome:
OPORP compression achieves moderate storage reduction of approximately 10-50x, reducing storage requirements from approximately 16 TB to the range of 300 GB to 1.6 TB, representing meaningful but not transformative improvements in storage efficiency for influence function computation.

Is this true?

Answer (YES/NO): NO